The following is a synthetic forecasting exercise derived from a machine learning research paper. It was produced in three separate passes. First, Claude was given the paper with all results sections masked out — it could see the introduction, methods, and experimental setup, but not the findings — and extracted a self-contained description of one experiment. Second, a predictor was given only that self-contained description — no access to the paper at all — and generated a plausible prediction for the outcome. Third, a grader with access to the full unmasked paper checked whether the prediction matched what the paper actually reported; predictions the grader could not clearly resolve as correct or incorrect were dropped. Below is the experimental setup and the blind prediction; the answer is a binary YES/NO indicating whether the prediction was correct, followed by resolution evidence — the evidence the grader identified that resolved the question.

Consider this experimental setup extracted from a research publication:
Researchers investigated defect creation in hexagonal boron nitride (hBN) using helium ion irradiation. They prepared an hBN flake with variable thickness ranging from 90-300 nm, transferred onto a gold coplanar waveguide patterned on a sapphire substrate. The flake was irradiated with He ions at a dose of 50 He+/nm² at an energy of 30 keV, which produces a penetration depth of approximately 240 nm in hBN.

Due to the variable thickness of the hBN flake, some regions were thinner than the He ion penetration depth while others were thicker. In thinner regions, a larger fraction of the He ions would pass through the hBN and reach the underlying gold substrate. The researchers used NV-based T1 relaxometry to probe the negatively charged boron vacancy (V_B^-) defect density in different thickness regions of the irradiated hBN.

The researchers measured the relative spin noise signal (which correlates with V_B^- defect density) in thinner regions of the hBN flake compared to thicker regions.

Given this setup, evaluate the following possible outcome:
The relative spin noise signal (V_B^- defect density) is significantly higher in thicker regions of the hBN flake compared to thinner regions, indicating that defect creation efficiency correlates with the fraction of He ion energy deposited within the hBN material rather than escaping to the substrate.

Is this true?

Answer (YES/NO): NO